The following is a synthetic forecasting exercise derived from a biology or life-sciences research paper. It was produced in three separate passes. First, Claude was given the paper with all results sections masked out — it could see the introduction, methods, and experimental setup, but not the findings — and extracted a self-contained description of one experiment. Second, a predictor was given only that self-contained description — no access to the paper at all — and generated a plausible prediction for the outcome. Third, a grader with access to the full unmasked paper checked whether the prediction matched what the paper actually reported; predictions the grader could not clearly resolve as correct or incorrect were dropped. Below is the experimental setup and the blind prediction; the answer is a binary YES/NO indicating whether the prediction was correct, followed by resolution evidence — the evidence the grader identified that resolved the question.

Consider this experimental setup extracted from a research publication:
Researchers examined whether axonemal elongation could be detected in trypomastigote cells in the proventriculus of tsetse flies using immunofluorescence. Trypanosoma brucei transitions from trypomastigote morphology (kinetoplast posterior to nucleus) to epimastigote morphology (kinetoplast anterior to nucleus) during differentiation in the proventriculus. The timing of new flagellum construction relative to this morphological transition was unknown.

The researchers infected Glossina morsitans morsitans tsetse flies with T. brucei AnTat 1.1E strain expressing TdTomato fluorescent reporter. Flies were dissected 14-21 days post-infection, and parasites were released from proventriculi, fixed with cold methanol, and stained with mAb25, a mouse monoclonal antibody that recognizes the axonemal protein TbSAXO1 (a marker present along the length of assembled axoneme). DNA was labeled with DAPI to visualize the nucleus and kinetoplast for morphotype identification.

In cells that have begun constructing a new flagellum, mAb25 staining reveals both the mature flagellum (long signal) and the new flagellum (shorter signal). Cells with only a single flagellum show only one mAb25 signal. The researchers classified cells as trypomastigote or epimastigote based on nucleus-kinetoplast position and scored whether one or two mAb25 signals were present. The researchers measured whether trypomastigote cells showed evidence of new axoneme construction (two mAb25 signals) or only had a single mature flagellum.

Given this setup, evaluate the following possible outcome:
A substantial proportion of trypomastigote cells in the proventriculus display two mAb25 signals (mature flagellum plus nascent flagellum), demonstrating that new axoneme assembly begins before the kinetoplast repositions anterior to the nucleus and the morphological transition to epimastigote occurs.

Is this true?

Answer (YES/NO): YES